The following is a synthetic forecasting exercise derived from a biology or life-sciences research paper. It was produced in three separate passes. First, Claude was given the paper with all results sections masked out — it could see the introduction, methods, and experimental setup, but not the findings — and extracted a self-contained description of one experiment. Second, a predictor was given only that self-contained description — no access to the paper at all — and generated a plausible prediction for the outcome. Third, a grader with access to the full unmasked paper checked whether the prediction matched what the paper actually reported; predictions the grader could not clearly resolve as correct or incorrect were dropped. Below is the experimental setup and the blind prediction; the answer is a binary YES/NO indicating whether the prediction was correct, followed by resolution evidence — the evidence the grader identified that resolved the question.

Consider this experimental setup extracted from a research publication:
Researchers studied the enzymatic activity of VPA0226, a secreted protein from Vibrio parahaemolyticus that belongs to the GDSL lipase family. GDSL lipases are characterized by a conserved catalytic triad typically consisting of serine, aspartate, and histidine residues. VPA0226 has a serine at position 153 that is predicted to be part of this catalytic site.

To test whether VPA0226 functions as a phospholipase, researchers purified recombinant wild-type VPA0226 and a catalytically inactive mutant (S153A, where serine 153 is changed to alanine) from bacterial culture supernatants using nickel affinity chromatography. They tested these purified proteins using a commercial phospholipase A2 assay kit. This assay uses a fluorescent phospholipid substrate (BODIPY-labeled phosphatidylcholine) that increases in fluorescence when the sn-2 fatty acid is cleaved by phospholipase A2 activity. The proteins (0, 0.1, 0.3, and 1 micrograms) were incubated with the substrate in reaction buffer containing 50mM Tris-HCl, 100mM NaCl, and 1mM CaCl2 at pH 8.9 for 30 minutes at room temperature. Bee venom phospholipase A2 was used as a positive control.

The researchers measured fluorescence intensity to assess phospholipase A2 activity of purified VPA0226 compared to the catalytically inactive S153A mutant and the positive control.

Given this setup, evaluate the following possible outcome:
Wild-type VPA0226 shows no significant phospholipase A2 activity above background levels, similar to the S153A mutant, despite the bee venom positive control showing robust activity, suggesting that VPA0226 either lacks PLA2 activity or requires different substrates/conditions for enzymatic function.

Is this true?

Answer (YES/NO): NO